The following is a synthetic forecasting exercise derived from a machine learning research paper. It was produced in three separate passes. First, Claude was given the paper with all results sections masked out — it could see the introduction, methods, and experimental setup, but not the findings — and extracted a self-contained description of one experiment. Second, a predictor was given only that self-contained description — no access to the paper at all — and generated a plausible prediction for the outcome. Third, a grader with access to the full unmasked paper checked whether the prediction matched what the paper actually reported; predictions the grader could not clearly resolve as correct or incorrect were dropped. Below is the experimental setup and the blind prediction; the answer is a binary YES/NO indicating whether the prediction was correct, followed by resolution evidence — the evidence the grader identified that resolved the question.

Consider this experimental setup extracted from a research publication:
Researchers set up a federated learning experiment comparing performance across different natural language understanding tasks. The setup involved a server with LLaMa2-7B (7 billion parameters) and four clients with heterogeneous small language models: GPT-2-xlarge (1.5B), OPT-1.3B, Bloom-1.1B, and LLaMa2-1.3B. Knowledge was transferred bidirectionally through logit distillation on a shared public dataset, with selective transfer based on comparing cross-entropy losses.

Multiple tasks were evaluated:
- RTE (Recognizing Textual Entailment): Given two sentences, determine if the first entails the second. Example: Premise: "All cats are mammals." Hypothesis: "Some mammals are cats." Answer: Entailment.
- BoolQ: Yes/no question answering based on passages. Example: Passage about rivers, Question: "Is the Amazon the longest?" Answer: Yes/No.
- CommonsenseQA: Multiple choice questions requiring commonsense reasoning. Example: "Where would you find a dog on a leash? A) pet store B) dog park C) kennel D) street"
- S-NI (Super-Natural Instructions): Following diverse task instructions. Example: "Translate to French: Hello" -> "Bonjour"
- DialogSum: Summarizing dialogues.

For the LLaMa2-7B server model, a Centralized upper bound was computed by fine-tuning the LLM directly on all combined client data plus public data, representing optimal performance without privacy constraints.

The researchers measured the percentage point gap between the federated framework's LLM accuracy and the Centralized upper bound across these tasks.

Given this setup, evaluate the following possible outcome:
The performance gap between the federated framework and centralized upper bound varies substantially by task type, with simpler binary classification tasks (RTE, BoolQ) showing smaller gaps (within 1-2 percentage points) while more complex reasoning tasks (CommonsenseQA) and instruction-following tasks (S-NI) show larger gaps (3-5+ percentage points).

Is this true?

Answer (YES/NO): NO